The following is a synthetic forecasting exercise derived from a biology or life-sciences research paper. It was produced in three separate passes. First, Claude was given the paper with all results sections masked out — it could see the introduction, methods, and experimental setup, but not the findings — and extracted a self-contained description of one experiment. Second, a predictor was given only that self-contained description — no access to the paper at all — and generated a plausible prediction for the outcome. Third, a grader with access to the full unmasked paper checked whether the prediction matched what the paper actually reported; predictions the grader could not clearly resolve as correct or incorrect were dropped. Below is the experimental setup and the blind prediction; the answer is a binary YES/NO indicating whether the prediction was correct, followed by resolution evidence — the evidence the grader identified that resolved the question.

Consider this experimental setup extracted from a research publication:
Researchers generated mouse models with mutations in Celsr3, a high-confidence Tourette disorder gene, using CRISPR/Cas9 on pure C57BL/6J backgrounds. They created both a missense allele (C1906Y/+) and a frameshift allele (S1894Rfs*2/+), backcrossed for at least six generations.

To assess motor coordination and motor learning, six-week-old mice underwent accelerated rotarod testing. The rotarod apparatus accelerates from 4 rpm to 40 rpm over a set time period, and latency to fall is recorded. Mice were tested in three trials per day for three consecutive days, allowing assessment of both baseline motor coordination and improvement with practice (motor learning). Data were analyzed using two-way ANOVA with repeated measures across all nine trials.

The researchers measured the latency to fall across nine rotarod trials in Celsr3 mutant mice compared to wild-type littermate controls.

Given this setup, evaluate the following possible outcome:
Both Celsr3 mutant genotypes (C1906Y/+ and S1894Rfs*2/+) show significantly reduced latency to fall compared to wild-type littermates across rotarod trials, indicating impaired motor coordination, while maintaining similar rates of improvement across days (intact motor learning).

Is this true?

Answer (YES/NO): NO